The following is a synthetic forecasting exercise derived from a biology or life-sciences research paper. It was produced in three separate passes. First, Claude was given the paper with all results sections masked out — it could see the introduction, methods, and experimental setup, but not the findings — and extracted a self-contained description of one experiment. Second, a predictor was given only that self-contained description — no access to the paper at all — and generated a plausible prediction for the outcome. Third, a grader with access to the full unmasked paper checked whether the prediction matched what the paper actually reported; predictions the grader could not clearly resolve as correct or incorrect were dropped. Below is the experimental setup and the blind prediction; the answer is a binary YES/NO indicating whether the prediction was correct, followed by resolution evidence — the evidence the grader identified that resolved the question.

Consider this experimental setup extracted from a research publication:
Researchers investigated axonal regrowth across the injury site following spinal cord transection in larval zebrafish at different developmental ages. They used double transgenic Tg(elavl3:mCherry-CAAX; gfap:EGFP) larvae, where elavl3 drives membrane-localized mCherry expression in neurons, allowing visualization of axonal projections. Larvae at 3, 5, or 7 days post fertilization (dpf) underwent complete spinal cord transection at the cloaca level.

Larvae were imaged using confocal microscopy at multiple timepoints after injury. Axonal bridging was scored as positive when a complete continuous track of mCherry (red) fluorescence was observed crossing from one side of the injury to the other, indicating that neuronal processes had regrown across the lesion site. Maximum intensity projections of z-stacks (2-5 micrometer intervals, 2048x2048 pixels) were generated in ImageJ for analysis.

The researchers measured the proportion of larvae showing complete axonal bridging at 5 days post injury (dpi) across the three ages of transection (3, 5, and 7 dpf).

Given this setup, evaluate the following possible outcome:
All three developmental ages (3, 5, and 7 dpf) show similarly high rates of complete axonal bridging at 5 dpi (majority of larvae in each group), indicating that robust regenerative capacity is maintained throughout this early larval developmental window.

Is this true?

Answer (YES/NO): NO